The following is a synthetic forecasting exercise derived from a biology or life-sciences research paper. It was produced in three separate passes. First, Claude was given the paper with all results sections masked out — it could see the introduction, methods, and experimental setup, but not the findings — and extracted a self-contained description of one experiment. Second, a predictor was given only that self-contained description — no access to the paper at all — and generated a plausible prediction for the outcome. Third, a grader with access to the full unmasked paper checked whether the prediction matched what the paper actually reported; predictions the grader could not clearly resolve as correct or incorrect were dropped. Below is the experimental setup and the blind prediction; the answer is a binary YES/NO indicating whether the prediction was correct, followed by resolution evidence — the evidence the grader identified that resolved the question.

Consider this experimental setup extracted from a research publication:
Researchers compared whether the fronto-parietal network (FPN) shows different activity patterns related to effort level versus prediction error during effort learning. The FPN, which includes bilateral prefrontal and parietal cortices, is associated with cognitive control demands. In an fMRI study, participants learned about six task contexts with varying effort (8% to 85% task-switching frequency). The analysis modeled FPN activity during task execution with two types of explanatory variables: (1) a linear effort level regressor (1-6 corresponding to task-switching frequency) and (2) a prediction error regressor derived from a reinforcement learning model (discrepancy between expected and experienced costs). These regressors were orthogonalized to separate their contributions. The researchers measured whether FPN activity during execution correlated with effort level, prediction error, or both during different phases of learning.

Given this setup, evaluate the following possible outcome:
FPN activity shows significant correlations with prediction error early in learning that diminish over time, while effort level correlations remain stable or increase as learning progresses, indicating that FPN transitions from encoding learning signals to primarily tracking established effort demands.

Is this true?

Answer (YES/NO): NO